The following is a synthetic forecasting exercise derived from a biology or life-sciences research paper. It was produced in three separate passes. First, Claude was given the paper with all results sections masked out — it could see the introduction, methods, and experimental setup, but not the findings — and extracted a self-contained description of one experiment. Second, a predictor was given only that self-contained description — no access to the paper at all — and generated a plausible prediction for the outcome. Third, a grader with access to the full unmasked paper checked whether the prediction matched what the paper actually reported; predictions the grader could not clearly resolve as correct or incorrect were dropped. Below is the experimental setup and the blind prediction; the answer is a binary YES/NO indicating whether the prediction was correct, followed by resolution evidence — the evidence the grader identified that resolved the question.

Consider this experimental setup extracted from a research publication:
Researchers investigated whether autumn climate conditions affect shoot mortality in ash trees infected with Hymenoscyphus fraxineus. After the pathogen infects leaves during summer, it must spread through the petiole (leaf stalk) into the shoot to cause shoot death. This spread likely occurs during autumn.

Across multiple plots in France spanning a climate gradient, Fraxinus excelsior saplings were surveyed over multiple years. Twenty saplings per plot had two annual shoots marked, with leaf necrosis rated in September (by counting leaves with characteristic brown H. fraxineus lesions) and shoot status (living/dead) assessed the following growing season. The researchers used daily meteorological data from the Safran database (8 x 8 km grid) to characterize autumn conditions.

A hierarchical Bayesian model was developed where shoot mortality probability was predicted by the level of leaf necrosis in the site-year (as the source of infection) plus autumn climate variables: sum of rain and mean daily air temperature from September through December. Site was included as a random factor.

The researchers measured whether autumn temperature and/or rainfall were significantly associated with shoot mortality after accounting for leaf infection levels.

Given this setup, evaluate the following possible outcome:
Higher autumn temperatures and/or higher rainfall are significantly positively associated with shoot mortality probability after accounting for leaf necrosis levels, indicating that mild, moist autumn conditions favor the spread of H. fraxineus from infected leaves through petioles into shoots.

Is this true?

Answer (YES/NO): NO